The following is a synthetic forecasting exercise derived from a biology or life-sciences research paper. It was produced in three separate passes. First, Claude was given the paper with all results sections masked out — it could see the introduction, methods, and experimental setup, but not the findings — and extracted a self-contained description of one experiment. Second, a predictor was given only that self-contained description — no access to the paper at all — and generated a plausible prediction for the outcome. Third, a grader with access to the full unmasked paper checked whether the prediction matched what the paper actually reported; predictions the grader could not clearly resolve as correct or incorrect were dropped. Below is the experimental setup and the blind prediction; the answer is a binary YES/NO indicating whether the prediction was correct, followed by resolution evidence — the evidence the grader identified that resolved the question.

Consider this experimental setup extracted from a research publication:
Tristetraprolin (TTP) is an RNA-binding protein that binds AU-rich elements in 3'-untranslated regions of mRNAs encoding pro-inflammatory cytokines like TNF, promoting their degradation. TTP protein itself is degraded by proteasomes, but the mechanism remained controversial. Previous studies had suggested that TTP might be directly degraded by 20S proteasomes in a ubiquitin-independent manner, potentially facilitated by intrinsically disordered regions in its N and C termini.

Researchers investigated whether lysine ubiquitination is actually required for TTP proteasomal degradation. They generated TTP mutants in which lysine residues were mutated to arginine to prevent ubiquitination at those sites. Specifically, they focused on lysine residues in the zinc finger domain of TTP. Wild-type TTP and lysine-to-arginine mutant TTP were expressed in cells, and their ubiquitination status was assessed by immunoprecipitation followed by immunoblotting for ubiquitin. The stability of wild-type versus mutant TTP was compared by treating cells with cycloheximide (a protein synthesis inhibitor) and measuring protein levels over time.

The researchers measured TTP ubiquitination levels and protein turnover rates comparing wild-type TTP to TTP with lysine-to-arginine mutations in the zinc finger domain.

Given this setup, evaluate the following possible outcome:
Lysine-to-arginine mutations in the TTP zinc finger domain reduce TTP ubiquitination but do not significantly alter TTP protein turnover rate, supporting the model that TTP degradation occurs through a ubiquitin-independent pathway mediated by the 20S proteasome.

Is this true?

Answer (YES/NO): NO